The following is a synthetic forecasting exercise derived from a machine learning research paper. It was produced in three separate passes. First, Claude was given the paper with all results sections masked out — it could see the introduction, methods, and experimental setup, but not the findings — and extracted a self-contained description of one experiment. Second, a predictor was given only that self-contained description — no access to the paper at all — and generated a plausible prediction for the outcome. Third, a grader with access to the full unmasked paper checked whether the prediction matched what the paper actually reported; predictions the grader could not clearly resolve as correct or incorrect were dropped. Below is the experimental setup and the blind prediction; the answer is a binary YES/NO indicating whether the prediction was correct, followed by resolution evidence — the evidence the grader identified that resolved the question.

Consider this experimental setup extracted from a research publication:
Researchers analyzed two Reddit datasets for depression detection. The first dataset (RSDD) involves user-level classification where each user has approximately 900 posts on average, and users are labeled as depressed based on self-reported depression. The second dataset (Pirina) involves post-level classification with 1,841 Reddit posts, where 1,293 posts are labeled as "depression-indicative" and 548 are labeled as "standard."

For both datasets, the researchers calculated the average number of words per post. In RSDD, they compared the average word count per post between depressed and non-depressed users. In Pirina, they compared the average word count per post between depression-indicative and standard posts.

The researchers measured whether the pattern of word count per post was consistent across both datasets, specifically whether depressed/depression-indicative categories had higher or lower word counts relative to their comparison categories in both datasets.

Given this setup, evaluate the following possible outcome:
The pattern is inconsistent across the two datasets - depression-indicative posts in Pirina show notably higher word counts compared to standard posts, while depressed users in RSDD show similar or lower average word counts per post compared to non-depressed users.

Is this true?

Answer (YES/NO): NO